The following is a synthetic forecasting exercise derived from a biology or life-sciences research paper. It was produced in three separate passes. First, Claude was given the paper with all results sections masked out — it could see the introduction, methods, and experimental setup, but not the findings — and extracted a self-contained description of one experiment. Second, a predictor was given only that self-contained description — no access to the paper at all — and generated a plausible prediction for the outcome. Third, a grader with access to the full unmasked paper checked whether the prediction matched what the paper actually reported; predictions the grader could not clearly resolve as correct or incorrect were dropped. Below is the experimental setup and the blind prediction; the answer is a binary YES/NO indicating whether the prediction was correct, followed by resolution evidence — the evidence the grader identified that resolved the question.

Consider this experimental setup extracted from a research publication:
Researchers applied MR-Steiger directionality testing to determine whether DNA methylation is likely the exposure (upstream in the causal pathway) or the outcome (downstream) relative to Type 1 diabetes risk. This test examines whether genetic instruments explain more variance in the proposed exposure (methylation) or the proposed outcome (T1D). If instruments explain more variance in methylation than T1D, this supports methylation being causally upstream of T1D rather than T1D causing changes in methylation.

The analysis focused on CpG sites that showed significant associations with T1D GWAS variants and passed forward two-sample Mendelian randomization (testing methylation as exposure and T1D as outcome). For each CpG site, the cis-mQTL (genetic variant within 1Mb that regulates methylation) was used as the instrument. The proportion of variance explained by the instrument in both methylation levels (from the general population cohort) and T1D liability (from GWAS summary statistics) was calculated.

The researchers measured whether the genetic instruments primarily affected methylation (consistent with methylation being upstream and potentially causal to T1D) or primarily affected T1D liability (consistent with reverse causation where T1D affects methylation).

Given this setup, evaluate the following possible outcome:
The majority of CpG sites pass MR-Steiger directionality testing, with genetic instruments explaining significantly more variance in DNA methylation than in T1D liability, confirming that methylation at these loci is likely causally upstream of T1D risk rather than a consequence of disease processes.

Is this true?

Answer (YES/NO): YES